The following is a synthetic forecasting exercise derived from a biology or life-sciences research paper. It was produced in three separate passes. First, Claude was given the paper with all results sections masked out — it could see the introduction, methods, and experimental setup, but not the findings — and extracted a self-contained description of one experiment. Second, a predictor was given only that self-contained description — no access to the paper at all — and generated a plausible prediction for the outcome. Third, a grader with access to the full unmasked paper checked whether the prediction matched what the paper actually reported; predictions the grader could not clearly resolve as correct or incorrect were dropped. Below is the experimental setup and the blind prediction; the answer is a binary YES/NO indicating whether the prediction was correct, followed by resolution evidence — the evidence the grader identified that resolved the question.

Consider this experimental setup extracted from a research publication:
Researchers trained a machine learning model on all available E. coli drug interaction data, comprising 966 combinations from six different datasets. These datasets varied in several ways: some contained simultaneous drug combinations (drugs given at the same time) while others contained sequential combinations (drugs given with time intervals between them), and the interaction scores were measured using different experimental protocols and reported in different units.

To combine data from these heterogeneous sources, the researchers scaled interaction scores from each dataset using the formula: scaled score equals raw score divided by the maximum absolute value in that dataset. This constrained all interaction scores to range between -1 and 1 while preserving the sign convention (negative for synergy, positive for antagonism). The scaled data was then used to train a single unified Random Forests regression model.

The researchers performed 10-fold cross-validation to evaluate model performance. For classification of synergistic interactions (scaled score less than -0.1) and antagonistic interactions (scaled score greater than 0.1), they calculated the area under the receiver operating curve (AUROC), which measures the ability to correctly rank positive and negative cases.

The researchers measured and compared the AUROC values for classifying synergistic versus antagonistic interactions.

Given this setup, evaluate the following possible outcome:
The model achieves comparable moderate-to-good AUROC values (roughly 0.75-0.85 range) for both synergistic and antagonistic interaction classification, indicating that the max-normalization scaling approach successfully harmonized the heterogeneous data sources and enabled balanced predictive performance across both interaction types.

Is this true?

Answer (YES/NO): NO